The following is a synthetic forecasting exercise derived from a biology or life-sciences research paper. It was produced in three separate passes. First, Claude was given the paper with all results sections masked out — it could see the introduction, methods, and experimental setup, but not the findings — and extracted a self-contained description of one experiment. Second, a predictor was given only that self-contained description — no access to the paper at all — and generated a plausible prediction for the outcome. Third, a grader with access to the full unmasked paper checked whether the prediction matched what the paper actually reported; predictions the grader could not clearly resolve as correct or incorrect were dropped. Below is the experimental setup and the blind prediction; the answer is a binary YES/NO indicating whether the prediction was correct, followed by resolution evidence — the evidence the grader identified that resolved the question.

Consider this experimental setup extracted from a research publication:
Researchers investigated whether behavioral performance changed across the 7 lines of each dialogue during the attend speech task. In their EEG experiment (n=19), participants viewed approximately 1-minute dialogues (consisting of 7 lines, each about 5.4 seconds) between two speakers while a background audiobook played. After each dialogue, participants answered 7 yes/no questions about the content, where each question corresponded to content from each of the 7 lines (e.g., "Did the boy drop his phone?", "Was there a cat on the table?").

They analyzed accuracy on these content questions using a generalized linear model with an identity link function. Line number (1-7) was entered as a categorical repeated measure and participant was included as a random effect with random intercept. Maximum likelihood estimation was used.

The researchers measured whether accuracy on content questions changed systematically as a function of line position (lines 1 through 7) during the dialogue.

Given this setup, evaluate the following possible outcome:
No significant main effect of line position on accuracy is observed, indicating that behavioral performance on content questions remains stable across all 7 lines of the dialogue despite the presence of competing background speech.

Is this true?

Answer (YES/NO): YES